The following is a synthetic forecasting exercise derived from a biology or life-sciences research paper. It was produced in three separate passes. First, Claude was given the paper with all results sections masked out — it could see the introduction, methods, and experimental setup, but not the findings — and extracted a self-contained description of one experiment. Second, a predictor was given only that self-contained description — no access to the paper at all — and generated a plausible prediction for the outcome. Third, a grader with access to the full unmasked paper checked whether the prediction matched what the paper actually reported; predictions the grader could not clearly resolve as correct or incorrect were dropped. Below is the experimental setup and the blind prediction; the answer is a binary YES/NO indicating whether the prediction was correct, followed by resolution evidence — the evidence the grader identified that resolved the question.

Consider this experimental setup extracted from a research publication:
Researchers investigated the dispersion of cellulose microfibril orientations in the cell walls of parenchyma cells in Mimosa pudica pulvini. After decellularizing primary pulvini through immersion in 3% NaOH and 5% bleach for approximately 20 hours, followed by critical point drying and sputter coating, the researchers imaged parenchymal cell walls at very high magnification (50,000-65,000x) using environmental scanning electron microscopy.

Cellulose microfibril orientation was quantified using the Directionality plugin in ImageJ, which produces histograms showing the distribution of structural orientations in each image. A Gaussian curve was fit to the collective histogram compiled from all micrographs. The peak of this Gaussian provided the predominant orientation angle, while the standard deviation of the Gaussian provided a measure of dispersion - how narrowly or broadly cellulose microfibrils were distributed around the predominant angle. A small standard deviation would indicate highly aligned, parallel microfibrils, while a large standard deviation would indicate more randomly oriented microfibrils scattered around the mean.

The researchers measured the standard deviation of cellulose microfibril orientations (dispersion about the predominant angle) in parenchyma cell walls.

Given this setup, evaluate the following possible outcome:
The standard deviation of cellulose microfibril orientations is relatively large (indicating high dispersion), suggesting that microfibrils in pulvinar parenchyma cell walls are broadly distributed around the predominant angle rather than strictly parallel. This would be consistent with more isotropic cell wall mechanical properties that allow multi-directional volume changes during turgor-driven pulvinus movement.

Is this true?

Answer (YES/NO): NO